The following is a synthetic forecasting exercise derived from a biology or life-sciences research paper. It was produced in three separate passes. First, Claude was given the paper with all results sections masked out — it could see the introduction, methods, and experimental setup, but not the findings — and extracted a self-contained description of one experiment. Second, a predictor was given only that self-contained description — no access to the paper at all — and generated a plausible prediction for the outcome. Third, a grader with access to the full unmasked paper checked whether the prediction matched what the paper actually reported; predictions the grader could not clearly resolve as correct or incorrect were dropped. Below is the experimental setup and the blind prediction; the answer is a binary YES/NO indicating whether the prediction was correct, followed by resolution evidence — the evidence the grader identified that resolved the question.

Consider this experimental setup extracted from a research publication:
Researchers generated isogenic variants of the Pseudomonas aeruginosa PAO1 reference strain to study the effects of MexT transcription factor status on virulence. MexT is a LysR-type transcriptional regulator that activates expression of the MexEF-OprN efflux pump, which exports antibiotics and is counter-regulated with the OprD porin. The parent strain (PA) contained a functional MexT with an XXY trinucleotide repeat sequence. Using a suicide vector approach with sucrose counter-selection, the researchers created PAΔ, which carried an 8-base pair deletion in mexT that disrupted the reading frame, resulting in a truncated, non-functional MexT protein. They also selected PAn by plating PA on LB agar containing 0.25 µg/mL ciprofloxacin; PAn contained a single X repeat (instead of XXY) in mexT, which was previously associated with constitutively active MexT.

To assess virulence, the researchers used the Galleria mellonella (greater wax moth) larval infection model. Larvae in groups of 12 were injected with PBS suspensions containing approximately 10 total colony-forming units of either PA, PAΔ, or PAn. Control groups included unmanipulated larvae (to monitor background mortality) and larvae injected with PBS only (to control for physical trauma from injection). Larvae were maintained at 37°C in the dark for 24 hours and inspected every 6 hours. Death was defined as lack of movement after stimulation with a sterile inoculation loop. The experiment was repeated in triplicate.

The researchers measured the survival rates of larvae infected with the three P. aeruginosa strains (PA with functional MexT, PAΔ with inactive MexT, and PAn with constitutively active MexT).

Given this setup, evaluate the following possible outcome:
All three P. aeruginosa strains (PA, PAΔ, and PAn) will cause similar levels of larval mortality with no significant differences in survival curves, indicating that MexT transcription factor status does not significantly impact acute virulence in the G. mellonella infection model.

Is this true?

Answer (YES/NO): NO